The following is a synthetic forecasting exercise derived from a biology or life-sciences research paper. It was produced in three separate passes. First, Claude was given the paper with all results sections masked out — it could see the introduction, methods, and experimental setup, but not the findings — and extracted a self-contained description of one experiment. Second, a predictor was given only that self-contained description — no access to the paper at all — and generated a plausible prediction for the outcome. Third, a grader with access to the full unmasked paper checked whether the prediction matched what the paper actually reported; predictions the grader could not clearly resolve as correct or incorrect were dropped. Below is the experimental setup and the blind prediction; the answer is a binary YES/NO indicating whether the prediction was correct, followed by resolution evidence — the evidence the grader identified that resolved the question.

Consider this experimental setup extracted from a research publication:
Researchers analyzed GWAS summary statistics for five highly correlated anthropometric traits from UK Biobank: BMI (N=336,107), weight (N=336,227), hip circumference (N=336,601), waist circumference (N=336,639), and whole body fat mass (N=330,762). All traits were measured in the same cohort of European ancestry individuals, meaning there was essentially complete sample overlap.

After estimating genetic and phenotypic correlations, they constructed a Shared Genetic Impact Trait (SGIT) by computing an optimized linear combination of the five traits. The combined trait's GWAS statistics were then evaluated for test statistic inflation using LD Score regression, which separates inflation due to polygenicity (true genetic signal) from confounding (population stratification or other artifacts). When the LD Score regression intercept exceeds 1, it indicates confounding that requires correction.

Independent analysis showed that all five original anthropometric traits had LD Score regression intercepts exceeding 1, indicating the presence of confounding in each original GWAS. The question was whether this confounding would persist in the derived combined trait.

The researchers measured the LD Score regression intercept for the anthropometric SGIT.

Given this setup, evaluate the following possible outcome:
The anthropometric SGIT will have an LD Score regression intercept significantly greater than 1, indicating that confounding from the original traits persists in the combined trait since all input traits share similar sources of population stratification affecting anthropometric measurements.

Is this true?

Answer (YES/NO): YES